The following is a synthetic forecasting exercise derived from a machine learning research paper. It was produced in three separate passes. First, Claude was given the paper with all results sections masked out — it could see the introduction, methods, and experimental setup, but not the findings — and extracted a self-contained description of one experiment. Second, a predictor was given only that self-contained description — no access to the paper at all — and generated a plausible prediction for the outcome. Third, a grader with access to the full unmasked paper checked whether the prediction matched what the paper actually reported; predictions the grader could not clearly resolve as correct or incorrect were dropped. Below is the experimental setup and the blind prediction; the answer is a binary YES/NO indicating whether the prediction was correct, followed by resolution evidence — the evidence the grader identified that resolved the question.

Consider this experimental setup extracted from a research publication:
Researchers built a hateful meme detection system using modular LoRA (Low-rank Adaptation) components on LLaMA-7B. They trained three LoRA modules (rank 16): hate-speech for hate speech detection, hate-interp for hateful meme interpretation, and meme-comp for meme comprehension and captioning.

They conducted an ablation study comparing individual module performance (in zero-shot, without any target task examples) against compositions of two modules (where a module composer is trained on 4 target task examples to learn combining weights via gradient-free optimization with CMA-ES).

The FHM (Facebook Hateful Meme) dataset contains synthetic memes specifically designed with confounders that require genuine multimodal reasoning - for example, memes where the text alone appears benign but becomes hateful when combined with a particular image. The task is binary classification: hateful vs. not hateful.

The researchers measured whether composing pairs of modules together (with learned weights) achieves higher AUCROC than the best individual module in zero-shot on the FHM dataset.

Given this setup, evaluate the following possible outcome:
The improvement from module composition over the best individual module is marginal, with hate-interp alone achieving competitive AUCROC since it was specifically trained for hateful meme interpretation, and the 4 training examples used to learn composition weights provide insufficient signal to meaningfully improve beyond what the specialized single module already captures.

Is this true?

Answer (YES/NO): NO